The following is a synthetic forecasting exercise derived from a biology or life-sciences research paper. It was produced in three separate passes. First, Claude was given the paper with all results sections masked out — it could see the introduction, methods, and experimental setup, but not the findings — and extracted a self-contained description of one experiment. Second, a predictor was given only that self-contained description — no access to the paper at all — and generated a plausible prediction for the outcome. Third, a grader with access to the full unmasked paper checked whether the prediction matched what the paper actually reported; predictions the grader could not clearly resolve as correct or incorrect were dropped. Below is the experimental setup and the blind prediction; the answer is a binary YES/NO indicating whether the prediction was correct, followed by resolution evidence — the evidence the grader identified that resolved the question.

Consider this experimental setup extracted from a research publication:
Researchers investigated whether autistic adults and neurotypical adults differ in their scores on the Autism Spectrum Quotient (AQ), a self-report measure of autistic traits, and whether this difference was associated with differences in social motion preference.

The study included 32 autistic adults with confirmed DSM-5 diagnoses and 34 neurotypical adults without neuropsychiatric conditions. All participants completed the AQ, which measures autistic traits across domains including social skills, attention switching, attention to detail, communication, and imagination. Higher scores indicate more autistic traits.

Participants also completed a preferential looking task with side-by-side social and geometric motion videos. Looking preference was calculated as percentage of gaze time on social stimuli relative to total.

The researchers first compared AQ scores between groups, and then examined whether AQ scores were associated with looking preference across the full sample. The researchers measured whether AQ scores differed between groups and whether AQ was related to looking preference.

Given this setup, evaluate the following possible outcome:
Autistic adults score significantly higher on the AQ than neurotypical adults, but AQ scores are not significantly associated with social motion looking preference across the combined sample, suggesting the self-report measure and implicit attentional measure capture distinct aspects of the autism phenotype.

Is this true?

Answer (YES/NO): NO